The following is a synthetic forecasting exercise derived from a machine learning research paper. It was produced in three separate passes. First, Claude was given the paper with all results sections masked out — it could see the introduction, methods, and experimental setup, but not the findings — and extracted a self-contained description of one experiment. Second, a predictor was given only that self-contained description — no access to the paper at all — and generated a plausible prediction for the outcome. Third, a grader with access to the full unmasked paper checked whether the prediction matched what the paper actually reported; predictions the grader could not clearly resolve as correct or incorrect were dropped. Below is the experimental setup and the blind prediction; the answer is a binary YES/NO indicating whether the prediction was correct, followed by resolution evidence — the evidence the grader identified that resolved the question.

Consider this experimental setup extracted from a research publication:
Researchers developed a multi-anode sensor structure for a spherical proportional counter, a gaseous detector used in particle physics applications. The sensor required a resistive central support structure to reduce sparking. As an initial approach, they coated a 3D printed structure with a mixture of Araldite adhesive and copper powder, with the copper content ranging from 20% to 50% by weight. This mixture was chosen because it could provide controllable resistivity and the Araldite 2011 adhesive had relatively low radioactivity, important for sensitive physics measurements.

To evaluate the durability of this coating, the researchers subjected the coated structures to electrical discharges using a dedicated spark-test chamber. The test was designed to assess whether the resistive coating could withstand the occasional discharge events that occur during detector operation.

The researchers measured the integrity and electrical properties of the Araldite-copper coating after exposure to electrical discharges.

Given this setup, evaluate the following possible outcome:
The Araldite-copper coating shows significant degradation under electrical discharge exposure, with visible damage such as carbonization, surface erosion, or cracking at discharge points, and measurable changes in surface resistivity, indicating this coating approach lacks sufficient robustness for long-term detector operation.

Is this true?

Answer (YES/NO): YES